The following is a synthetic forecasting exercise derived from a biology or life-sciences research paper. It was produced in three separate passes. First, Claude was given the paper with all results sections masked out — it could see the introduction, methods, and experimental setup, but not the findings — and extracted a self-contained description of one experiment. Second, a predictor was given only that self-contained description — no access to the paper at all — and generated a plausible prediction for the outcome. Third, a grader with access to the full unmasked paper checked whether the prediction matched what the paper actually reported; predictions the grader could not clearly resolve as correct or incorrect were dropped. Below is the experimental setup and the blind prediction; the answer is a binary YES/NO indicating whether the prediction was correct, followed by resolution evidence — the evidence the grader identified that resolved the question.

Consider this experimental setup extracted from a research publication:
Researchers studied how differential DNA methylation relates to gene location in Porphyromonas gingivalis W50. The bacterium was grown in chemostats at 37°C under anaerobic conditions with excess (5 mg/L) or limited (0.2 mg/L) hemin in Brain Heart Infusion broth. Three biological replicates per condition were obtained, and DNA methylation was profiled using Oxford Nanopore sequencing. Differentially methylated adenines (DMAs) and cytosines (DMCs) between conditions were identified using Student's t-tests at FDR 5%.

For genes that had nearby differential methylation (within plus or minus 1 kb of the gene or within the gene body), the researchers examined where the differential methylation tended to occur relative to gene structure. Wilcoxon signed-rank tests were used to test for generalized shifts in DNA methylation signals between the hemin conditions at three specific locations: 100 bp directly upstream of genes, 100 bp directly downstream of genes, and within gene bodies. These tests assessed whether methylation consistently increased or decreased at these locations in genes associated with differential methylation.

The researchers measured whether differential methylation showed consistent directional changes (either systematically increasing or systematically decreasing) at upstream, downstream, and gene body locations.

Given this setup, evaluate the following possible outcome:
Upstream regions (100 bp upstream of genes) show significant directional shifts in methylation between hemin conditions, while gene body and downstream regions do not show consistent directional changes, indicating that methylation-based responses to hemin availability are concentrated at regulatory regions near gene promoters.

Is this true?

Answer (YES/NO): NO